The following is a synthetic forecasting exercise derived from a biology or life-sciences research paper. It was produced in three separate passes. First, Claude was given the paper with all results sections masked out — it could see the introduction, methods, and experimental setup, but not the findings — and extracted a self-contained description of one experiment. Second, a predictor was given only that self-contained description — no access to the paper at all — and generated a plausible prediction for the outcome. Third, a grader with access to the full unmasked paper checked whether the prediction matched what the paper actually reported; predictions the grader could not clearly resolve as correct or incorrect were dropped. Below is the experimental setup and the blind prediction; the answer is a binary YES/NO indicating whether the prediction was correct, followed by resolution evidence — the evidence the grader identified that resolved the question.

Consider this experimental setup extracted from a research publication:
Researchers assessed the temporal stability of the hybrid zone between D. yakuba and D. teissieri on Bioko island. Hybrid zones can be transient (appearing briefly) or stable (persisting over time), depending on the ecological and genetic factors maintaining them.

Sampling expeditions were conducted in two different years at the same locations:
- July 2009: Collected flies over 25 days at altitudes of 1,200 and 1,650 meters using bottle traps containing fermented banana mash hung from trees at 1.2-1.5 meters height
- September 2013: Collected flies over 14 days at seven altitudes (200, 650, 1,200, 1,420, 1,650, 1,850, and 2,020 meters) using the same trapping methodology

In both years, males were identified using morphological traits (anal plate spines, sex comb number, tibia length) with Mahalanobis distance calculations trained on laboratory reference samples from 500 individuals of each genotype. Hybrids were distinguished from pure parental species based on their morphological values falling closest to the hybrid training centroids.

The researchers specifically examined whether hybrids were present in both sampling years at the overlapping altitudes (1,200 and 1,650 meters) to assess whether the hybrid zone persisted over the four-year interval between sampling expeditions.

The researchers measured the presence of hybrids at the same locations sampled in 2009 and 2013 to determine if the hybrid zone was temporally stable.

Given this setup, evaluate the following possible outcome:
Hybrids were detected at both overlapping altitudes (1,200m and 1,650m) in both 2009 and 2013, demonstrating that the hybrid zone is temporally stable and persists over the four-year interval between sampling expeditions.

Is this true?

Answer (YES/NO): YES